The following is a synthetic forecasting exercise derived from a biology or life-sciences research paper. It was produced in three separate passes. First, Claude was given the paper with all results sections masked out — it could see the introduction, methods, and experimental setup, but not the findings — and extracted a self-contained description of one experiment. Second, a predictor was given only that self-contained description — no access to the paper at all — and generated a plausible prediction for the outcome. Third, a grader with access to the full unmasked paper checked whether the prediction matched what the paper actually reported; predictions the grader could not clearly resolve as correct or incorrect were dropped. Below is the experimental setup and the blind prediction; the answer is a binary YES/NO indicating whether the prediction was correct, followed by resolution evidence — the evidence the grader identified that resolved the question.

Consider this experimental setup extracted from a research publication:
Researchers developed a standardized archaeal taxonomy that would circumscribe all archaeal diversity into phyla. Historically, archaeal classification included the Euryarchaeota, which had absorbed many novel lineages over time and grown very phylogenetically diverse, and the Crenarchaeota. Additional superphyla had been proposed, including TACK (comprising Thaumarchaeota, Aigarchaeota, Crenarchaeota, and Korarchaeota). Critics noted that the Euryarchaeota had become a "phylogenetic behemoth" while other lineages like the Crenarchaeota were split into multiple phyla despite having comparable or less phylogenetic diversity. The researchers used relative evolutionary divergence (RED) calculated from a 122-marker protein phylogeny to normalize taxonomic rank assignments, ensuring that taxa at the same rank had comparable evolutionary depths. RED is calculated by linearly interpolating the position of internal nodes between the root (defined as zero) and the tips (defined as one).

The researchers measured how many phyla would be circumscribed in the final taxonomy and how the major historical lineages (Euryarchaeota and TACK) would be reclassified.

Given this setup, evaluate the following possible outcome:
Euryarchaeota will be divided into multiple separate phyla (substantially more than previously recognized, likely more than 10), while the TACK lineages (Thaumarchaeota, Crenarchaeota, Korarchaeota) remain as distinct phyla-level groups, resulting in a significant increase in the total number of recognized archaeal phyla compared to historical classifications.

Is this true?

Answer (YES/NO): NO